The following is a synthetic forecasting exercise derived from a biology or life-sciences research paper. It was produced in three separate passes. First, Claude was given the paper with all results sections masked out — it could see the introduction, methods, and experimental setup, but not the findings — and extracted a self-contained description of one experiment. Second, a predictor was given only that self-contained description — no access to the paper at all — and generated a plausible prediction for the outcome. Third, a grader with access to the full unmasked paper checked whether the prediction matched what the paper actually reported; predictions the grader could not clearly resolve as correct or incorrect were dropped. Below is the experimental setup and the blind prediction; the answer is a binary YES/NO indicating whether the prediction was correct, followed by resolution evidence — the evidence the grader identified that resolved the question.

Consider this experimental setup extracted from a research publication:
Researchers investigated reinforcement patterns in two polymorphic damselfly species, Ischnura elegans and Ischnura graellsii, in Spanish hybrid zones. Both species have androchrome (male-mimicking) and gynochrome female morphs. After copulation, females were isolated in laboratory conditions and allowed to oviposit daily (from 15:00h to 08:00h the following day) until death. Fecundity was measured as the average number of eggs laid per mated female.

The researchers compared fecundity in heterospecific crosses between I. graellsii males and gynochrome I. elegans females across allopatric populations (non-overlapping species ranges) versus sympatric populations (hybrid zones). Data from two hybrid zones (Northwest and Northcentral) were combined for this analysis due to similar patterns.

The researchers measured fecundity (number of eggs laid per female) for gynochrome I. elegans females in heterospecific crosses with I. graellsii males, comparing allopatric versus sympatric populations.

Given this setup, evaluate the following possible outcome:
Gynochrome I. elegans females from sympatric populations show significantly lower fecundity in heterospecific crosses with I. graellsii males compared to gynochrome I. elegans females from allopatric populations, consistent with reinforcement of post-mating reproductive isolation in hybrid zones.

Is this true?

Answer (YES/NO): YES